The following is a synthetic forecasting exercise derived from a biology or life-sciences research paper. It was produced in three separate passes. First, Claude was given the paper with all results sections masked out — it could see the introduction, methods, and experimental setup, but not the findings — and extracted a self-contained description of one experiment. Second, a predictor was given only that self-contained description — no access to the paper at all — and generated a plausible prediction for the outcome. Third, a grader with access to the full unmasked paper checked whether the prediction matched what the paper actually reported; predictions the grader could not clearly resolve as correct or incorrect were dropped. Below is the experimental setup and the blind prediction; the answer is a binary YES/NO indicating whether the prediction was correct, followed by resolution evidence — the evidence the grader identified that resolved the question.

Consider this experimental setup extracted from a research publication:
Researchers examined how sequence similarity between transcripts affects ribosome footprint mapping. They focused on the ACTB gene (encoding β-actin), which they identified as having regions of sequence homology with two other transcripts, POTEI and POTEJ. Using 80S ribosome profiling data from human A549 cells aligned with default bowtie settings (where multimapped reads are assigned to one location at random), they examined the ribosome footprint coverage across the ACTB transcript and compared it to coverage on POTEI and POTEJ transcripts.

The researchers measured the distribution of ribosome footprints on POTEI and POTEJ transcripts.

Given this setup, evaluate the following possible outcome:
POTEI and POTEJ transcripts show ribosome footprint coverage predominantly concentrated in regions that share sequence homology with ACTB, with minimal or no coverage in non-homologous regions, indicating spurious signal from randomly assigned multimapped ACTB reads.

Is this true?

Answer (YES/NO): YES